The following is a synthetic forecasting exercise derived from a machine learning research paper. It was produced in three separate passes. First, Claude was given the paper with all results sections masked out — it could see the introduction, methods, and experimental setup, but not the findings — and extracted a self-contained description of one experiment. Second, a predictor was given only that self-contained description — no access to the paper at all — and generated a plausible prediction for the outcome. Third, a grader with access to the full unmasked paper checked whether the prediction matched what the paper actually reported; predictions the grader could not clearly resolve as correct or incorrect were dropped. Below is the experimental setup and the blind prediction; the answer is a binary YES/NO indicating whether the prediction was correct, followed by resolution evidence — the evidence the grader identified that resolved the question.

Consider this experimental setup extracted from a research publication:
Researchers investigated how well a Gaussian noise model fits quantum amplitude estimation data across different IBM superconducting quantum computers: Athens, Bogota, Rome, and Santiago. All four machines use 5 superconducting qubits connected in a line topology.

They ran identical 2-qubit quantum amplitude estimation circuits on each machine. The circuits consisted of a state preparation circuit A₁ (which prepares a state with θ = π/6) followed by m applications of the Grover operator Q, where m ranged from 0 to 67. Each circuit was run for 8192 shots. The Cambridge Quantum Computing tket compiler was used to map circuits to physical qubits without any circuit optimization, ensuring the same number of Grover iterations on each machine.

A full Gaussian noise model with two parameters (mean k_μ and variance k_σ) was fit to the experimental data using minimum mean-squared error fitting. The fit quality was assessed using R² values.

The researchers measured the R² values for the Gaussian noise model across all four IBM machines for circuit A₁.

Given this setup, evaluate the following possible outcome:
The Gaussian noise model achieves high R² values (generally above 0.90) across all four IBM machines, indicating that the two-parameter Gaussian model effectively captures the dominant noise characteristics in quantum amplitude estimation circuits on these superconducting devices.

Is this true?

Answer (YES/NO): YES